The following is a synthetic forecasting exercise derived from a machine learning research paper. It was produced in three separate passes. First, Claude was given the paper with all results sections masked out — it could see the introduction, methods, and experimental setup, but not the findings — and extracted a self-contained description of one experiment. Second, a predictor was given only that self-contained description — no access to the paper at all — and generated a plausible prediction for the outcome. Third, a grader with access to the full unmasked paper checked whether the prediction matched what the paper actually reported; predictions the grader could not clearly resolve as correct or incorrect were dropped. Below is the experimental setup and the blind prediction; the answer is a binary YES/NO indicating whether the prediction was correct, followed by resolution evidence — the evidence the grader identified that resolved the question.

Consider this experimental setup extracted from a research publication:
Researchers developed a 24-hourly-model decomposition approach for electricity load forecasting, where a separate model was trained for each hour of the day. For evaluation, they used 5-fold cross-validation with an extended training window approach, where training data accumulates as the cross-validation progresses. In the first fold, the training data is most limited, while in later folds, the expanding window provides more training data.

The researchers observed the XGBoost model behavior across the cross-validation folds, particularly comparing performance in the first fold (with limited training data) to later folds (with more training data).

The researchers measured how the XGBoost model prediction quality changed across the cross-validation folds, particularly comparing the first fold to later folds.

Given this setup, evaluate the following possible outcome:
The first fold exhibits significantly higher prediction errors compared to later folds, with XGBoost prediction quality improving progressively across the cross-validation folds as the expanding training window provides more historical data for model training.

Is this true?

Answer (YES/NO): YES